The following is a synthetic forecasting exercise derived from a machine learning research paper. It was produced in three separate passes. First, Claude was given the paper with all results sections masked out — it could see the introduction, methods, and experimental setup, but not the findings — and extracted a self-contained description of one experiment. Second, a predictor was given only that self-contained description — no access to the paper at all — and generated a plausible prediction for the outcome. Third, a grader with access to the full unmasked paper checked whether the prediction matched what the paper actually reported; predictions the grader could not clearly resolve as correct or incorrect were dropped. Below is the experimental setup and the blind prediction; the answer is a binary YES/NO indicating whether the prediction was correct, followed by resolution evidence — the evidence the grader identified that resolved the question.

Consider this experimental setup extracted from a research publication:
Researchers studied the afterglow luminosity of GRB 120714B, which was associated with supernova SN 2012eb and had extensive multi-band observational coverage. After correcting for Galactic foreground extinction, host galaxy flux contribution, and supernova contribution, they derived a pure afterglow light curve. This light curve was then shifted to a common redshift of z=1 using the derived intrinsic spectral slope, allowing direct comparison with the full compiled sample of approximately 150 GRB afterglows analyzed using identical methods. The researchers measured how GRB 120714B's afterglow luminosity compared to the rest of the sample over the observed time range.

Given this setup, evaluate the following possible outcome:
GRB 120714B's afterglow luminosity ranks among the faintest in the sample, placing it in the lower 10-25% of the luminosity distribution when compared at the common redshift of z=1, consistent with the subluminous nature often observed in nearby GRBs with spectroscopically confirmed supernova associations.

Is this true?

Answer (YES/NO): NO